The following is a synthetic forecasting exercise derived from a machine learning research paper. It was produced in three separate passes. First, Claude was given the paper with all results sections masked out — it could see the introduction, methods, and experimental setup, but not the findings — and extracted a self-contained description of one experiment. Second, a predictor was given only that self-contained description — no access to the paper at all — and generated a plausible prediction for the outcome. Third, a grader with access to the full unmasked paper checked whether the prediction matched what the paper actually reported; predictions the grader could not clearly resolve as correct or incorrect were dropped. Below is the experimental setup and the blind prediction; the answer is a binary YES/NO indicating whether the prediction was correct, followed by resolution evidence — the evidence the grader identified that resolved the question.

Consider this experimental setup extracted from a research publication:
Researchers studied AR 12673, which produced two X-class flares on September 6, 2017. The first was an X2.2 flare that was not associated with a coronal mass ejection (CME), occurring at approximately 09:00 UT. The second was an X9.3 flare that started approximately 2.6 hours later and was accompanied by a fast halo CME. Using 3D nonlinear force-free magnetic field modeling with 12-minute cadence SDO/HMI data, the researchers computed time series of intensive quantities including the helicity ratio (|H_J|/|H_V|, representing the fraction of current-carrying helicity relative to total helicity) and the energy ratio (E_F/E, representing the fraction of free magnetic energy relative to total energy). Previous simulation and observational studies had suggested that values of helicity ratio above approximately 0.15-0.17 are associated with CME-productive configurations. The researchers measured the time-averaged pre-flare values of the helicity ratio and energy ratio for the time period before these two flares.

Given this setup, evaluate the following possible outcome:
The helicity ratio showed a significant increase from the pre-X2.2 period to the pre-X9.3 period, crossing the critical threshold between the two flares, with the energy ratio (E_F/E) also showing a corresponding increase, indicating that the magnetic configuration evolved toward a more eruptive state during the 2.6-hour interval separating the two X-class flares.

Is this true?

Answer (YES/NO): NO